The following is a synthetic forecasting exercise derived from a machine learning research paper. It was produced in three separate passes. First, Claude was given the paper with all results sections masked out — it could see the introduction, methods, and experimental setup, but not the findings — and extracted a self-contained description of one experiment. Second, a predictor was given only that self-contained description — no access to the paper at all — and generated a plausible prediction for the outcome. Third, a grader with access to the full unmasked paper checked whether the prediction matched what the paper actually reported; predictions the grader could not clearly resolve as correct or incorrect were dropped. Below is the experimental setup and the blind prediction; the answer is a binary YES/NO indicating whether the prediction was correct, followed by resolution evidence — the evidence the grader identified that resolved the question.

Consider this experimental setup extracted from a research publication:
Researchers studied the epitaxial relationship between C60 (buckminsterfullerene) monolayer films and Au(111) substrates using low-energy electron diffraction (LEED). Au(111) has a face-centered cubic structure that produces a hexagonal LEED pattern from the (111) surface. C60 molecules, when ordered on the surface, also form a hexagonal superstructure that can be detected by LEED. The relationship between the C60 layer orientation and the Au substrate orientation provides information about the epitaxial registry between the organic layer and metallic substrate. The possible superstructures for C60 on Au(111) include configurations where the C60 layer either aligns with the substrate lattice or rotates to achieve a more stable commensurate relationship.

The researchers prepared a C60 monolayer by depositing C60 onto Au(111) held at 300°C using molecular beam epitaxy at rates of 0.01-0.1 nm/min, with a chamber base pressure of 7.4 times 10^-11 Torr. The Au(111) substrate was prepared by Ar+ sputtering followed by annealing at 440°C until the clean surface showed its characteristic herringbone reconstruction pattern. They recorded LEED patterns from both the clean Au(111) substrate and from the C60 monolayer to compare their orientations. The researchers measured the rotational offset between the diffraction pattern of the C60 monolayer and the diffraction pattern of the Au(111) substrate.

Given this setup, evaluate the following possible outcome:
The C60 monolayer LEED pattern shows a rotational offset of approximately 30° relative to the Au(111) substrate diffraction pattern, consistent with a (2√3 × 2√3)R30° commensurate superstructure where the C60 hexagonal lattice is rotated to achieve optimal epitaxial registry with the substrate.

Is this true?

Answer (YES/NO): YES